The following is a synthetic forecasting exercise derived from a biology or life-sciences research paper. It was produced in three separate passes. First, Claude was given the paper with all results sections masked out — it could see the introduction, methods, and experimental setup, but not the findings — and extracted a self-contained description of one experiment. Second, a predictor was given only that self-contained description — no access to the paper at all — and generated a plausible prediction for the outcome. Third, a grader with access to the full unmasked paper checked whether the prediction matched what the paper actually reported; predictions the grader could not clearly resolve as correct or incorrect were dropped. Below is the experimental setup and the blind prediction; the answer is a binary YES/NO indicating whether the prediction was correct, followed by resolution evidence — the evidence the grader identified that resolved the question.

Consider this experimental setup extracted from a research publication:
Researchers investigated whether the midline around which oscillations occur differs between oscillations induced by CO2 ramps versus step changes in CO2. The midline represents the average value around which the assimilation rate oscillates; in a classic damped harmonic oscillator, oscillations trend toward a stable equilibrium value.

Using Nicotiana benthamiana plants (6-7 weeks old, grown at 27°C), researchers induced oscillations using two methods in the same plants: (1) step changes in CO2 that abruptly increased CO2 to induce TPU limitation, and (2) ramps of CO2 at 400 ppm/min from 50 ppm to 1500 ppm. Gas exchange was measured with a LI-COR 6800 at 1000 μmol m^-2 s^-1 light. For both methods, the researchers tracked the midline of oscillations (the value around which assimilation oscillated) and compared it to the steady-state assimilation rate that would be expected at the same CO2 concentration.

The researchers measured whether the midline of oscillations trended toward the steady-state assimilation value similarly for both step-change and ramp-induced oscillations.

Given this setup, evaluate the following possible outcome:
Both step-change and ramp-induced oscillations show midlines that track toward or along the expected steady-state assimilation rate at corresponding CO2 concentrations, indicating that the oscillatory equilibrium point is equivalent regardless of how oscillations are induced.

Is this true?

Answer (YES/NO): NO